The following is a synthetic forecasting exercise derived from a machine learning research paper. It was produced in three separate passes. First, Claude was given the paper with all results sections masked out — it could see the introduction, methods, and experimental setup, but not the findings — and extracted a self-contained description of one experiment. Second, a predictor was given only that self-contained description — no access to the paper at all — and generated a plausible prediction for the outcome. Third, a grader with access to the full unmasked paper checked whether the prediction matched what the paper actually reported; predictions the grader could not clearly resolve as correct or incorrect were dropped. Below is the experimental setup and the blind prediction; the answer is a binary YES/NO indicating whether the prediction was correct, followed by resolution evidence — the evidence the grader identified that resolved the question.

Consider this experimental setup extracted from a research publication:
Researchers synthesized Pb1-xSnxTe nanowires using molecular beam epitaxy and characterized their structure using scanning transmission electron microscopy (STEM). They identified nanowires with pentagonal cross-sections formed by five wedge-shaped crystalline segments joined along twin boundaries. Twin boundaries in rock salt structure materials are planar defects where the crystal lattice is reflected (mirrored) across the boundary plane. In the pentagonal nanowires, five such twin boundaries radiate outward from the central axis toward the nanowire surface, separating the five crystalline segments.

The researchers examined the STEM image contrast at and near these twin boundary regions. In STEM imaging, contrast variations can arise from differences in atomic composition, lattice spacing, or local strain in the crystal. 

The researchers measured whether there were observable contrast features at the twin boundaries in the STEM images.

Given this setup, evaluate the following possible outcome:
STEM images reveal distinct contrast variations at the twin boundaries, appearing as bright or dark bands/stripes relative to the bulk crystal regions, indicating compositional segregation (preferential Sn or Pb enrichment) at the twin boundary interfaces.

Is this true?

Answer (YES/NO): NO